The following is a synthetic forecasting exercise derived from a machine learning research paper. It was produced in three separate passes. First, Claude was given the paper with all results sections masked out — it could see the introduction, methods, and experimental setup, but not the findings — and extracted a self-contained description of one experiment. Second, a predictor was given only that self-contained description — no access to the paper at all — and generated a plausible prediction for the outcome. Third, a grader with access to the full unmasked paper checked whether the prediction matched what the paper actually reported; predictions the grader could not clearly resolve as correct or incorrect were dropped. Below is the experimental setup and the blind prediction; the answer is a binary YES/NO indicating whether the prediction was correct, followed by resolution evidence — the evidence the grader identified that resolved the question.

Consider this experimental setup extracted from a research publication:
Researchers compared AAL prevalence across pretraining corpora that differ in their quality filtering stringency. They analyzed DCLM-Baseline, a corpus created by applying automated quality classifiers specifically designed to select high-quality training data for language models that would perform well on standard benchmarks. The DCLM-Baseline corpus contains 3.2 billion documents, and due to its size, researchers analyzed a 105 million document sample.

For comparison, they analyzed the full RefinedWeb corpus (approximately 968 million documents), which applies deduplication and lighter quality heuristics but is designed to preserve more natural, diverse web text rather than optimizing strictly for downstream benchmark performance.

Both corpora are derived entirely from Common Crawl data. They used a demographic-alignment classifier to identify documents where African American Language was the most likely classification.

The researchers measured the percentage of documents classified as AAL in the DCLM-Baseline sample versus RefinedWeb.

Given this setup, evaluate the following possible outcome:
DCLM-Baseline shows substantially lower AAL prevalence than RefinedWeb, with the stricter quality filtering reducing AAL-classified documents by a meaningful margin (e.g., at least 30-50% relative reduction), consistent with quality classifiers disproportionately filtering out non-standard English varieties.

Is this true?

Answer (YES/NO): YES